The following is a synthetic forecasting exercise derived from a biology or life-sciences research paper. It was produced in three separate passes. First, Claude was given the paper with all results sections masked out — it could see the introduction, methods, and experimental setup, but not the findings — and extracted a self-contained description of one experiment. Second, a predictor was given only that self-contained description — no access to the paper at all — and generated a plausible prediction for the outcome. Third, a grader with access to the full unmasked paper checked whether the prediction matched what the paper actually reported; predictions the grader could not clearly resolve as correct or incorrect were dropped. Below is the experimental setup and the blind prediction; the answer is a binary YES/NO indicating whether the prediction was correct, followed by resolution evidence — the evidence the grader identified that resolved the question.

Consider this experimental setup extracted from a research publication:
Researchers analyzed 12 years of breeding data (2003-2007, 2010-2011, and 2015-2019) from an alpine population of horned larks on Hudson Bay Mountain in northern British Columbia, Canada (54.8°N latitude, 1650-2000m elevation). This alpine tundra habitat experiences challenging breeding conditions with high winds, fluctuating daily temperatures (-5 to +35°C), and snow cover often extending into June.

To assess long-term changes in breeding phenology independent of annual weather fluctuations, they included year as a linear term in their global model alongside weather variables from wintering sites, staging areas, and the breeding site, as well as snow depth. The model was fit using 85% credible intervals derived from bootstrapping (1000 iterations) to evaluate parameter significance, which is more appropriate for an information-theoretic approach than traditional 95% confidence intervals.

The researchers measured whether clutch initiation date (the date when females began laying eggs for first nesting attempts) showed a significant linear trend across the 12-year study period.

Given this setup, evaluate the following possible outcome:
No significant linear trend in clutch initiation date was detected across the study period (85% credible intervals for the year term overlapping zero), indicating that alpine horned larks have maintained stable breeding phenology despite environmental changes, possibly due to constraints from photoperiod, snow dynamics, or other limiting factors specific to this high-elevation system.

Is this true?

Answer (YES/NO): YES